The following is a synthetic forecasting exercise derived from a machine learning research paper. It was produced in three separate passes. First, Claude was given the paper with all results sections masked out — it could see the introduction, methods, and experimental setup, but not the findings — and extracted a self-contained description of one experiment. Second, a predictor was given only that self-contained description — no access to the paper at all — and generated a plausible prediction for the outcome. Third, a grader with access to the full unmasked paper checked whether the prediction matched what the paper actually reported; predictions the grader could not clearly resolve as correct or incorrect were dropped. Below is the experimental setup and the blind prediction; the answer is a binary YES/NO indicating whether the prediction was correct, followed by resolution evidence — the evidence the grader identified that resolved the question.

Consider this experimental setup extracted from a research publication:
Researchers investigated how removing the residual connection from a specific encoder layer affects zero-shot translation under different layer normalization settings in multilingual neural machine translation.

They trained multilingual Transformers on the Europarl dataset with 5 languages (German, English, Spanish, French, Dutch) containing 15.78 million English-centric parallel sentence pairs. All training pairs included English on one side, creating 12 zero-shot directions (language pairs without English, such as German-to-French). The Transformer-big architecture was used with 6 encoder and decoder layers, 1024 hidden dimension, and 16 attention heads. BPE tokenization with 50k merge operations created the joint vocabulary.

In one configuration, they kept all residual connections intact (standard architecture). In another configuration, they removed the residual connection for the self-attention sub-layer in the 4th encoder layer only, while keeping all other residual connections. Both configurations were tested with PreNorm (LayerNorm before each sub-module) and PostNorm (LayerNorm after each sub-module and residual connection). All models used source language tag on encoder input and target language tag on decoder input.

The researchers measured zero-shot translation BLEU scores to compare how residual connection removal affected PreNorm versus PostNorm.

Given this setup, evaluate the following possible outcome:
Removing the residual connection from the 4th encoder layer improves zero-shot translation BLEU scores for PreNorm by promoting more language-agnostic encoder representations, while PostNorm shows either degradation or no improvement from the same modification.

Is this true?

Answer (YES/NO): NO